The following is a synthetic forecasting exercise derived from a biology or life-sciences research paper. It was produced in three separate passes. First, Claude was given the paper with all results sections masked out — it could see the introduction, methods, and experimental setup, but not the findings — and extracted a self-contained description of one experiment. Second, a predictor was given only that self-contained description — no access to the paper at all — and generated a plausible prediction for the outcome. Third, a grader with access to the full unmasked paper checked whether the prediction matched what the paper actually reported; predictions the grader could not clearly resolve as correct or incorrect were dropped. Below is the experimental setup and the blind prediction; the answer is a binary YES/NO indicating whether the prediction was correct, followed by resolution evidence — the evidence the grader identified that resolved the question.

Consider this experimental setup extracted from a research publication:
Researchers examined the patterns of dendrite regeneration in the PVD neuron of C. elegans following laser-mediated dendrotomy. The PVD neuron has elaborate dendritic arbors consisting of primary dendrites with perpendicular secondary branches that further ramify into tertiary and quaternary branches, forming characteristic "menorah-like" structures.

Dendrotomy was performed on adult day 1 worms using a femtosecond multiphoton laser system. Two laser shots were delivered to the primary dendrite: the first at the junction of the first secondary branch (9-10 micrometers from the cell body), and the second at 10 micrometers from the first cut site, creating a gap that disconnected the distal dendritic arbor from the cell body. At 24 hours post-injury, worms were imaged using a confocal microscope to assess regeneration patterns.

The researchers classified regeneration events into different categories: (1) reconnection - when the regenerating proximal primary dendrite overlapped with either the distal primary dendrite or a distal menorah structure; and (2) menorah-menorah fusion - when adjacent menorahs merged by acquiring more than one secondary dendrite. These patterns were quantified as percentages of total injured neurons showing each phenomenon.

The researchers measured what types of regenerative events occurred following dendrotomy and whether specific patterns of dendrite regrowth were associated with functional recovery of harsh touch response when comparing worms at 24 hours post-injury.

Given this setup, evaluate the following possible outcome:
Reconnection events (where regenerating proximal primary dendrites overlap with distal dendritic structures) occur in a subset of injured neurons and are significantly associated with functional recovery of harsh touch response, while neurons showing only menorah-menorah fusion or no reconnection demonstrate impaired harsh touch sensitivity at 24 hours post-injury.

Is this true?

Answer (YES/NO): NO